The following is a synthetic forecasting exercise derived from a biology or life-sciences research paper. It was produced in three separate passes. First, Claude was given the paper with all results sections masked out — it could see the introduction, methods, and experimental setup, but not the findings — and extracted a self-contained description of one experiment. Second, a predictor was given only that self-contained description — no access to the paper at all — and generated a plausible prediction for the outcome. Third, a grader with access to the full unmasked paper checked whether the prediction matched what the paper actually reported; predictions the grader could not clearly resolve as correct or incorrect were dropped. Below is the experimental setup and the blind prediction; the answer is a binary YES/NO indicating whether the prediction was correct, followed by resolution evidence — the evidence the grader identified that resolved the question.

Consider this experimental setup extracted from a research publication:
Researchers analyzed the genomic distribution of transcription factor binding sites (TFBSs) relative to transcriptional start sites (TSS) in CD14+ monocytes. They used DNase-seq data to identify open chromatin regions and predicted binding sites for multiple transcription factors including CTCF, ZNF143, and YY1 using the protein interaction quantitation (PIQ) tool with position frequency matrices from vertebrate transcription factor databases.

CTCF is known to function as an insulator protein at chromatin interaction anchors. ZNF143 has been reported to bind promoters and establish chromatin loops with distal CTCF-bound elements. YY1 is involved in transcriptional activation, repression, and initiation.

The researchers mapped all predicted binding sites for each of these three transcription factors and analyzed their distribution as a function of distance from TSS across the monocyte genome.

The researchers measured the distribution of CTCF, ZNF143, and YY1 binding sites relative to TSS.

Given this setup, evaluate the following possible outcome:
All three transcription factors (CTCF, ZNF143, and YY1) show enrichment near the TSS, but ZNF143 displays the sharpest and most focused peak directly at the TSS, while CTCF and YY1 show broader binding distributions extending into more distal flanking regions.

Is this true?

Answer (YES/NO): NO